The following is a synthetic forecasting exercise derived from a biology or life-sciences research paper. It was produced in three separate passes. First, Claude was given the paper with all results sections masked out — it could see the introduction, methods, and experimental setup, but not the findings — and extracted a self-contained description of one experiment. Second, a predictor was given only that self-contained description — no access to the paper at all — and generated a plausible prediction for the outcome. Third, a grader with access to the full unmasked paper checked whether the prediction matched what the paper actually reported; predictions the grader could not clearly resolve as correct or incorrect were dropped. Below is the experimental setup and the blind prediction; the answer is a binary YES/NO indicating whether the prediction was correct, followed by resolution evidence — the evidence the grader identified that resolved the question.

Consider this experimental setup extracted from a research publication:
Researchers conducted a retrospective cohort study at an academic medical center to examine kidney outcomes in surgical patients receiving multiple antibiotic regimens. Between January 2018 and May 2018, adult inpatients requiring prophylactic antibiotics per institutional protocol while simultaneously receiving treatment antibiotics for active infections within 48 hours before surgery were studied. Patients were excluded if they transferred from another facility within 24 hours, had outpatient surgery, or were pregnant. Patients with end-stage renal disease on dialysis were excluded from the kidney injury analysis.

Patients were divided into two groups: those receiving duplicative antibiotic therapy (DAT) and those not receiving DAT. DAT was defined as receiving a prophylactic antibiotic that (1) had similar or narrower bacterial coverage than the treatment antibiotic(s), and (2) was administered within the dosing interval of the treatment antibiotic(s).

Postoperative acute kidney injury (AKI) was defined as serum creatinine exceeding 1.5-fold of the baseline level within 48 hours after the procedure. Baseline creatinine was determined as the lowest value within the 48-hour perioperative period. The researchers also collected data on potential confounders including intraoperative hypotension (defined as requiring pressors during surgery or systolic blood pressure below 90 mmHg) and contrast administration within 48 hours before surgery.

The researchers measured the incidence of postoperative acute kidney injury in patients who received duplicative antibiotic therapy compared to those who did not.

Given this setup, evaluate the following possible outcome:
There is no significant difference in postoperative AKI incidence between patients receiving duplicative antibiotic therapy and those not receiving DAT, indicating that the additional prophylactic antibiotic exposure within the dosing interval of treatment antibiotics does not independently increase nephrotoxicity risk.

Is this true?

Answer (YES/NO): NO